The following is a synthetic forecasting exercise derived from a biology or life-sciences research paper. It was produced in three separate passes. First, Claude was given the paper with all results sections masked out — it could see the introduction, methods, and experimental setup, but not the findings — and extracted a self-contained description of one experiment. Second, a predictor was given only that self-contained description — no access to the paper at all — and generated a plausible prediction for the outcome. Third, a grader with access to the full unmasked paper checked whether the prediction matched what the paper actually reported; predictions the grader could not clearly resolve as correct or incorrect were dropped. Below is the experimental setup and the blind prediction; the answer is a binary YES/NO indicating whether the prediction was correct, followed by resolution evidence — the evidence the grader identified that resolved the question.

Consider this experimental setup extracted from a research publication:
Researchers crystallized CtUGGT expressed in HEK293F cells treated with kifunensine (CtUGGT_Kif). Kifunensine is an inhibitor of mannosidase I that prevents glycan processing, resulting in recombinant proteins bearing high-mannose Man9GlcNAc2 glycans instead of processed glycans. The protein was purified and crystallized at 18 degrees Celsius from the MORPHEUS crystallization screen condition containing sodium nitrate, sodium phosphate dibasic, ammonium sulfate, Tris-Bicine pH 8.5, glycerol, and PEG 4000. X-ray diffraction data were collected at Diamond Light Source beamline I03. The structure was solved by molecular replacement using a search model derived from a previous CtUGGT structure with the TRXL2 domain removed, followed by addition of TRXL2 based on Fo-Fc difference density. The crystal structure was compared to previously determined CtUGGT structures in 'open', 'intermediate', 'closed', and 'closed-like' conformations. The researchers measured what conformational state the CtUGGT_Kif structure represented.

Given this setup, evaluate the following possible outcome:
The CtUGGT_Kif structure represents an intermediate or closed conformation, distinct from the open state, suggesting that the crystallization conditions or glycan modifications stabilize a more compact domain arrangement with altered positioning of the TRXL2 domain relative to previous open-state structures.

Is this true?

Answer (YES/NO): NO